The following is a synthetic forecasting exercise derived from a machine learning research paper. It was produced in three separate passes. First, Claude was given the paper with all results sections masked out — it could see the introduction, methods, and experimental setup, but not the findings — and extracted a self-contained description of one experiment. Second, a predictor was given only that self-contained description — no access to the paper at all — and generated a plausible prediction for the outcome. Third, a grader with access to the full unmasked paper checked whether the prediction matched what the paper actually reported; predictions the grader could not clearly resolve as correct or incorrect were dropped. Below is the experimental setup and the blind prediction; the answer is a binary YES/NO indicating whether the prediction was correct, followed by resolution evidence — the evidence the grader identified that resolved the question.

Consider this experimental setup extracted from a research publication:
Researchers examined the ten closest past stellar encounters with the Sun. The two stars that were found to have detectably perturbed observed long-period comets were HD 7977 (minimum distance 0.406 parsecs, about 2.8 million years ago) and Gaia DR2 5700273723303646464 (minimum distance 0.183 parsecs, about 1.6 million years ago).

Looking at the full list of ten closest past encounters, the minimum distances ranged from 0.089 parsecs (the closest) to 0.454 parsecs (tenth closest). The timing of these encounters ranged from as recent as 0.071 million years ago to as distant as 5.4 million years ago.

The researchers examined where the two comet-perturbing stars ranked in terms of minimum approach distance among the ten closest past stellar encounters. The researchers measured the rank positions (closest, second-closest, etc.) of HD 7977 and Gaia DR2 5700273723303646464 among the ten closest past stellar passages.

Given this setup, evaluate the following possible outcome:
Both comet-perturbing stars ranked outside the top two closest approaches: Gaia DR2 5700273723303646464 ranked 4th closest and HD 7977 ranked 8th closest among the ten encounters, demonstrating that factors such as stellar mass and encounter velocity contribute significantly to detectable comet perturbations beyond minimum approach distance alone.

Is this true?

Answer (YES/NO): NO